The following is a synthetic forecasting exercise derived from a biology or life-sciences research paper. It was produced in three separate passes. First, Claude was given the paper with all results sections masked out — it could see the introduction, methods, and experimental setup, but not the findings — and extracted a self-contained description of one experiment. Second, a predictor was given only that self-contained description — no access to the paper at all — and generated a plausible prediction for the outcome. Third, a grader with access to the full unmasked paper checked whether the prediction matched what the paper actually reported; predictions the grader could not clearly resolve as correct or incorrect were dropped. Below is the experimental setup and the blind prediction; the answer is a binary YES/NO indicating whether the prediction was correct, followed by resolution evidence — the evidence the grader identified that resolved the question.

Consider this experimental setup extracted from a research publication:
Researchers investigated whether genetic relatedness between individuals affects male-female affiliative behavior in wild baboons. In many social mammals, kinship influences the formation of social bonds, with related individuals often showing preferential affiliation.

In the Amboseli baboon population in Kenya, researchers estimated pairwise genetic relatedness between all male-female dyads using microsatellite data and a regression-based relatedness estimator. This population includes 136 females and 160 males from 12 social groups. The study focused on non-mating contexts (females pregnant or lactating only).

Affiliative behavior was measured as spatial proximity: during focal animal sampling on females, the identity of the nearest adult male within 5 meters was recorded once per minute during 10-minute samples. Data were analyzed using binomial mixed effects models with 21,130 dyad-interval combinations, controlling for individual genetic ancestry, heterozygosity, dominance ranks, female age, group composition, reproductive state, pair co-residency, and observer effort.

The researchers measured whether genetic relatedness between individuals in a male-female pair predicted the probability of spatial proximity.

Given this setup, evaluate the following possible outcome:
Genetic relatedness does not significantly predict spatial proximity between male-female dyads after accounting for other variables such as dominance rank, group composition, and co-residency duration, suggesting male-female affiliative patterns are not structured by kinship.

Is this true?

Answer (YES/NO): YES